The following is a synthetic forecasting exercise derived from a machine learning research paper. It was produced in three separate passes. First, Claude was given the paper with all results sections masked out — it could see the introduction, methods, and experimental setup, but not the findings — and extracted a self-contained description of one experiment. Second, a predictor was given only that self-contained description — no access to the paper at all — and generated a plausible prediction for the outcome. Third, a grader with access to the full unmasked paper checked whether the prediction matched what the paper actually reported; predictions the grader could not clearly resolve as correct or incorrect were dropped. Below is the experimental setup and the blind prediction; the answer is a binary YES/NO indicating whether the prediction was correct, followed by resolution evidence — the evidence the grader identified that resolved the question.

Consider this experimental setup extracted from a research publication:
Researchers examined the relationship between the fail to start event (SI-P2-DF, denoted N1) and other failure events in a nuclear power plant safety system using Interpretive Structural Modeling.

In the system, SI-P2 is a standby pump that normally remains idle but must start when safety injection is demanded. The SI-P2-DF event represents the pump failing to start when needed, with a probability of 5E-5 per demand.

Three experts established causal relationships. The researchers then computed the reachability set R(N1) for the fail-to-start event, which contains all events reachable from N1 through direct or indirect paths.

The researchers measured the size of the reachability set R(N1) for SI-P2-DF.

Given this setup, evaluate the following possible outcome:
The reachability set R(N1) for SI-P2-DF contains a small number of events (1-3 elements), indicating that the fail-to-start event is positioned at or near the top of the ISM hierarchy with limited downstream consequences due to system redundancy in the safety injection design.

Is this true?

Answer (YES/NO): NO